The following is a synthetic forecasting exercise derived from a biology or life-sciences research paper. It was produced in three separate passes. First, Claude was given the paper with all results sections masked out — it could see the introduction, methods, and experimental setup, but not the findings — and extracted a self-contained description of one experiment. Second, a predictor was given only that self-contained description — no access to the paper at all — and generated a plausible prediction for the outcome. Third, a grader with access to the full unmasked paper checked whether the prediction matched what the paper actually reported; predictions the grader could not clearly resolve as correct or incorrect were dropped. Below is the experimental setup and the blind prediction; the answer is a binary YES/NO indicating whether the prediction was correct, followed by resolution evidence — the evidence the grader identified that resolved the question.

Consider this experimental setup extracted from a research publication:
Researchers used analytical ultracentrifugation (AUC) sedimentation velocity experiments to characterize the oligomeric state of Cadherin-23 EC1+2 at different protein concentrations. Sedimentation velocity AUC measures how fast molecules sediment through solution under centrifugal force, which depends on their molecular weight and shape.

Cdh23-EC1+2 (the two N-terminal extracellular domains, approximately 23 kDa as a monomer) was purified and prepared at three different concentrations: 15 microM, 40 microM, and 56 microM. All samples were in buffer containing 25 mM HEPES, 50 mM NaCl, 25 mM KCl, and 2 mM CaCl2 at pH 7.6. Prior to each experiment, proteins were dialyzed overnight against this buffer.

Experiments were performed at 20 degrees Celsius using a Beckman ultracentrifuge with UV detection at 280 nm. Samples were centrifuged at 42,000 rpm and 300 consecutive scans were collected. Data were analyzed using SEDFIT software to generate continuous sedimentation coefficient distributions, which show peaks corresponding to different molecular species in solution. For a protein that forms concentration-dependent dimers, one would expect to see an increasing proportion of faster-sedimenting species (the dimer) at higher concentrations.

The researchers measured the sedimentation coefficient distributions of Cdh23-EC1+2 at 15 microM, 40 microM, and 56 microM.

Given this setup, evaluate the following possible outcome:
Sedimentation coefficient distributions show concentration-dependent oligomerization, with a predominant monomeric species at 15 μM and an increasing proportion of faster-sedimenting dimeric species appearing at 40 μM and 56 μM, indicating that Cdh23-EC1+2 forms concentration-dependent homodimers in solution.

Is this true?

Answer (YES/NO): YES